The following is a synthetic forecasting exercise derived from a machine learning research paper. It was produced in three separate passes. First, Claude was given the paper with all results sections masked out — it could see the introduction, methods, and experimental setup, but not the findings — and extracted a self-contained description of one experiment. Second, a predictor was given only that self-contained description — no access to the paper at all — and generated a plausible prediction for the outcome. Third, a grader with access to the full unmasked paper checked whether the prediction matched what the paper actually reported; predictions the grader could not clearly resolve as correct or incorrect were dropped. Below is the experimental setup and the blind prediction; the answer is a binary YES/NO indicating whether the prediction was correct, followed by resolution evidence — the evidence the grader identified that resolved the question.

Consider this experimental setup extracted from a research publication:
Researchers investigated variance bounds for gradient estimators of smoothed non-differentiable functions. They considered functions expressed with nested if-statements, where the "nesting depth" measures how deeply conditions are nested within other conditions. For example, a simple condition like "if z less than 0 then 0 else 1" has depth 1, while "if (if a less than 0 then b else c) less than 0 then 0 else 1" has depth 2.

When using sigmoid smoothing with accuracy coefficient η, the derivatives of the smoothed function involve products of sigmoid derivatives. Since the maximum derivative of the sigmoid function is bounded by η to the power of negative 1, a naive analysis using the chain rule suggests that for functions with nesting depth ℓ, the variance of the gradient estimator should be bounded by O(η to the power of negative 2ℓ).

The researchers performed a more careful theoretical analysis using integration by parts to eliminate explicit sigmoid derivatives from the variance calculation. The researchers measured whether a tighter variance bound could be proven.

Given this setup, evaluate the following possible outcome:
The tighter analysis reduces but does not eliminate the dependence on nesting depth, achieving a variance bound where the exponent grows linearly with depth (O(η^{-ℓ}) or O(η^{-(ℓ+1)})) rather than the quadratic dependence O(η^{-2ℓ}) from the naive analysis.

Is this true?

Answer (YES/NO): YES